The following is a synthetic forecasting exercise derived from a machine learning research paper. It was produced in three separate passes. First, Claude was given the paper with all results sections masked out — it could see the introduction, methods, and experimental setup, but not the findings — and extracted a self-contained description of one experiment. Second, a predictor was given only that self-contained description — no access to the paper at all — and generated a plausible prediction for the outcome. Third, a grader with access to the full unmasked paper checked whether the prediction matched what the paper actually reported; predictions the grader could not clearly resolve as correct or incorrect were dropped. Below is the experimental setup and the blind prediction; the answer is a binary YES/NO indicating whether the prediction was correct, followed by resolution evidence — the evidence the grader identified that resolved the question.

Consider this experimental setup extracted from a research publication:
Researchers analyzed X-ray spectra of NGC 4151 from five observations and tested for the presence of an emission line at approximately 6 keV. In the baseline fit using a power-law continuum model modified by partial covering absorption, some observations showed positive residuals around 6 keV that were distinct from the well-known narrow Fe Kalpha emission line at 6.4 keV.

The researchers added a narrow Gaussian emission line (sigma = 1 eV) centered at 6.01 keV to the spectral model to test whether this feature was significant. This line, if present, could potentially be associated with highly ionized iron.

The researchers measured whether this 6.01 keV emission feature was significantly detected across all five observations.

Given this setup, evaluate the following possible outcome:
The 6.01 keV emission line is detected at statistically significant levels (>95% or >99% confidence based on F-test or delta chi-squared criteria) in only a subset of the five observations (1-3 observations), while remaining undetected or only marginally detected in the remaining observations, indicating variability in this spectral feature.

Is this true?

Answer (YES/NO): YES